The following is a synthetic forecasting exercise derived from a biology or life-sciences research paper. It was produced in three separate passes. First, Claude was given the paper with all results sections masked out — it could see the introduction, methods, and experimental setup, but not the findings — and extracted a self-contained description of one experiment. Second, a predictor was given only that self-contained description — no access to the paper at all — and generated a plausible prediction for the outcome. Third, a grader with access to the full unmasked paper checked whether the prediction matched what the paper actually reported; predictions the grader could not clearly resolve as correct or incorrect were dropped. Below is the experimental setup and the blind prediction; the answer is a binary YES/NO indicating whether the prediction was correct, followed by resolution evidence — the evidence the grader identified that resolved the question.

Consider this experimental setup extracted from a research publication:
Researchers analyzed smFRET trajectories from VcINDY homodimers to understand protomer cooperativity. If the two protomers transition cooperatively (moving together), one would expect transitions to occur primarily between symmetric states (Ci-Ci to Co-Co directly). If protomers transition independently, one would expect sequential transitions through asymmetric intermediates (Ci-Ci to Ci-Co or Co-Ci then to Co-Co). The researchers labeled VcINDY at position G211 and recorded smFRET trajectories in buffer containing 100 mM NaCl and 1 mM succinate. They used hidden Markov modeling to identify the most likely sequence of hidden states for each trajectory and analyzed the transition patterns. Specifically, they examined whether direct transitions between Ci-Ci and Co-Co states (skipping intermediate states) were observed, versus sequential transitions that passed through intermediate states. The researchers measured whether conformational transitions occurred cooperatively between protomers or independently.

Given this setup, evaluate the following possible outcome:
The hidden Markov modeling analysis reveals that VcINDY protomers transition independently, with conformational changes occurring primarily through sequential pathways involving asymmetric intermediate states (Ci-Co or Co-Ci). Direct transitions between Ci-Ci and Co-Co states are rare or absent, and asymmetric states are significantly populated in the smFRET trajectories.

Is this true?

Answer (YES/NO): YES